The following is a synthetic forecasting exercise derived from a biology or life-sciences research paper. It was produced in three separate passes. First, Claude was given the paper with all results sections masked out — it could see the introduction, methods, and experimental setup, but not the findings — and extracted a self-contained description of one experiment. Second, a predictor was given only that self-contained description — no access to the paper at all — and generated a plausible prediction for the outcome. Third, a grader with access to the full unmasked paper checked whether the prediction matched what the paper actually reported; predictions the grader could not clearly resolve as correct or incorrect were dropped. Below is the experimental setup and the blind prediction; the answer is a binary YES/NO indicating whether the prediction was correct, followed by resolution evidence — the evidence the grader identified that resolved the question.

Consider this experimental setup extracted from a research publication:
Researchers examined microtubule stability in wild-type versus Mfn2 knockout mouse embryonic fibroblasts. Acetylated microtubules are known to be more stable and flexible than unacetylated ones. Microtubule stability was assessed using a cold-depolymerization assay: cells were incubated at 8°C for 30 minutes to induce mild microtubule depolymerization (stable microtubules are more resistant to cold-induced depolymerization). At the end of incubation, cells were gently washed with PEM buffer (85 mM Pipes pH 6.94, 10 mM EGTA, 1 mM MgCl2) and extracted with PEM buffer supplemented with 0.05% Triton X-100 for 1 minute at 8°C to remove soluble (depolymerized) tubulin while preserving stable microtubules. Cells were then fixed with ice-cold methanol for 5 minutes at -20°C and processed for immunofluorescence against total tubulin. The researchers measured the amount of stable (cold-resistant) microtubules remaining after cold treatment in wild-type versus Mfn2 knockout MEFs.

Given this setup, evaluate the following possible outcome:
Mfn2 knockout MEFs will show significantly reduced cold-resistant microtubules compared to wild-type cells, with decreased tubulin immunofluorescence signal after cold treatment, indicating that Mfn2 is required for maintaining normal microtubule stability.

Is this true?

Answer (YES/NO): YES